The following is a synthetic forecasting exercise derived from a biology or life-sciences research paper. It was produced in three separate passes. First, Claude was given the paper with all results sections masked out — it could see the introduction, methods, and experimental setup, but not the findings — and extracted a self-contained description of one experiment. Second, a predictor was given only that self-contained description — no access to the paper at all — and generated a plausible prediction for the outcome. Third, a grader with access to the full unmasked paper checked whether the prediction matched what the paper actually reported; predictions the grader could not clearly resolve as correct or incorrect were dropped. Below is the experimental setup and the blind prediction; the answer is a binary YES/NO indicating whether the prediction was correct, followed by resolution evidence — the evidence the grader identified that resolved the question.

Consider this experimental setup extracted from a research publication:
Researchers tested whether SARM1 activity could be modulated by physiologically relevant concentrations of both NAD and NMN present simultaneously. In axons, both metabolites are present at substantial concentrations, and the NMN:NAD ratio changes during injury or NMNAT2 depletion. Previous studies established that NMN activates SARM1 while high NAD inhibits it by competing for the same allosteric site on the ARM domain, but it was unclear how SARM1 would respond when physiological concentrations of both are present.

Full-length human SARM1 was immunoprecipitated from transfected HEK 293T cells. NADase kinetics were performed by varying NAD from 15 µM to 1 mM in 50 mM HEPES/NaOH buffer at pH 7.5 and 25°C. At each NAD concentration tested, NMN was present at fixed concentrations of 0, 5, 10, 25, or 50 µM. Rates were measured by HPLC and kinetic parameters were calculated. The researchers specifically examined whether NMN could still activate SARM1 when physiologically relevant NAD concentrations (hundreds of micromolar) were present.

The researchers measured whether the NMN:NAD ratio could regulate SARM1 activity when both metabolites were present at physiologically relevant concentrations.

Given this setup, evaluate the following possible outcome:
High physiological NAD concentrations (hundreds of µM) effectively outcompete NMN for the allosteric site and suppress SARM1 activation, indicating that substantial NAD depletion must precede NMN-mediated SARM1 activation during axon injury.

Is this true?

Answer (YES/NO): NO